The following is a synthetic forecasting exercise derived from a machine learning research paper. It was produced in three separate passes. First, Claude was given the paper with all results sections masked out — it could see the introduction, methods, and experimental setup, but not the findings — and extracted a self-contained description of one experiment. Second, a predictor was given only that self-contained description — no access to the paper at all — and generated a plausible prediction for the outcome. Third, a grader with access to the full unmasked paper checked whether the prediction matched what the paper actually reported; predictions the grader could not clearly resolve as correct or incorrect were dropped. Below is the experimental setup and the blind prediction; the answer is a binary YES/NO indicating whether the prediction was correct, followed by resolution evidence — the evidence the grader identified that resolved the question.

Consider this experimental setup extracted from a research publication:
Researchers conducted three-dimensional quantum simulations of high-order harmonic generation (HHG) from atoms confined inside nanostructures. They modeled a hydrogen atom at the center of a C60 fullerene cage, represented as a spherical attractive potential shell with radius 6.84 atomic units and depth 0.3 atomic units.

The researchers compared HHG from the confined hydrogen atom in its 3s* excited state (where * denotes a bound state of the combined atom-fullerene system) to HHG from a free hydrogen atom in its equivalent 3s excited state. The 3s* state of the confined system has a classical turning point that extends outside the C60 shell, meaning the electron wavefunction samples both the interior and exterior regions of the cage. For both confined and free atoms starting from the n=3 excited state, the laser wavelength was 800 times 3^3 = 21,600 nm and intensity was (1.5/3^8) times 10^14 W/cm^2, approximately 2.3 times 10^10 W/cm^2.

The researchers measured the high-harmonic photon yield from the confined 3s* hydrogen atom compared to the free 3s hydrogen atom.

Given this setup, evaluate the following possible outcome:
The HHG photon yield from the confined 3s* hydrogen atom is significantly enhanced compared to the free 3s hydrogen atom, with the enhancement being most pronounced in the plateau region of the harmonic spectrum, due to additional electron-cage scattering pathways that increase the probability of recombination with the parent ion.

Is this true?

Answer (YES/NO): NO